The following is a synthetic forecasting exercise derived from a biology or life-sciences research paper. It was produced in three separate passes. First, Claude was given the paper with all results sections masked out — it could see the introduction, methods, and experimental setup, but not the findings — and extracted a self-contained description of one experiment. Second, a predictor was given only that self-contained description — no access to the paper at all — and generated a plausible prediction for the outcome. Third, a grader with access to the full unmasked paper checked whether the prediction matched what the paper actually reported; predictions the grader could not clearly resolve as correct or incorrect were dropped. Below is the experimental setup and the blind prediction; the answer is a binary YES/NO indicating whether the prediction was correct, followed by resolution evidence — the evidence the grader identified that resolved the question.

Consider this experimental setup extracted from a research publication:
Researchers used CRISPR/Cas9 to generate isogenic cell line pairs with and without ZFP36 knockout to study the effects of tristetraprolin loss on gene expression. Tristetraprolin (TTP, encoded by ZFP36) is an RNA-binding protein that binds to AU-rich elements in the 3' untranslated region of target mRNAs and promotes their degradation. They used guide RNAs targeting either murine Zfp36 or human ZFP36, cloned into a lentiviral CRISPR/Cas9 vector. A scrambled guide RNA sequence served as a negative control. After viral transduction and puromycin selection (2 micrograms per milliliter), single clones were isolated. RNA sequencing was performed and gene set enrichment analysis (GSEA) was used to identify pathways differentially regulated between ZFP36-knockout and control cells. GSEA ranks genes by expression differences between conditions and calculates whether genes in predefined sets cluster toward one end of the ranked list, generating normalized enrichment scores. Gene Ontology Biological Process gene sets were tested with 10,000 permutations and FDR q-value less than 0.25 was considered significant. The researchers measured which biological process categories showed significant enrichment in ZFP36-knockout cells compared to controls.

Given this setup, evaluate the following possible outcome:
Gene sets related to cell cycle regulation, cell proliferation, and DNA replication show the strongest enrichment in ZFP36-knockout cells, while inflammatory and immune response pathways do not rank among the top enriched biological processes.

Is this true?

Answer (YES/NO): NO